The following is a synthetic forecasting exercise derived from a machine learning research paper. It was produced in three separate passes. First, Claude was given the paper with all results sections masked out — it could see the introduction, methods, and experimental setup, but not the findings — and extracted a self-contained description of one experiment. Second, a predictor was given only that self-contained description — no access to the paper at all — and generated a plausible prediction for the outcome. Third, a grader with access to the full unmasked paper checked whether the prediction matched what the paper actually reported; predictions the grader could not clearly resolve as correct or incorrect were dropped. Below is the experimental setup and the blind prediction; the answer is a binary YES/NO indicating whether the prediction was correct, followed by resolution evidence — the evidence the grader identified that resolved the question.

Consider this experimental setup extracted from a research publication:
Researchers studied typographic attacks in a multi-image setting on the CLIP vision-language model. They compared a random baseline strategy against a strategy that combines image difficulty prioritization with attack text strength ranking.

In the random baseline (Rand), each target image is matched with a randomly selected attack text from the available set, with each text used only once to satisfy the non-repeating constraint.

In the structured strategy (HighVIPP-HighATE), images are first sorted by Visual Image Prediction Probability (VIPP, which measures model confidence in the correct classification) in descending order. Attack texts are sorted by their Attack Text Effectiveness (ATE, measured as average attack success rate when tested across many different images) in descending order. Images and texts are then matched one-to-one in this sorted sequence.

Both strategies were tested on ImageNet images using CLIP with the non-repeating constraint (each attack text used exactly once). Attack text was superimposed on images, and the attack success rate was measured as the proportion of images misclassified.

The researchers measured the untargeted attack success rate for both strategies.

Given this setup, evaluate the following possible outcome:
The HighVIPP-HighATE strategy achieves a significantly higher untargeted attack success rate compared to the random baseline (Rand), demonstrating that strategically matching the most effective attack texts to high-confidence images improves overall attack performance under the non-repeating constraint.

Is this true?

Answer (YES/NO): NO